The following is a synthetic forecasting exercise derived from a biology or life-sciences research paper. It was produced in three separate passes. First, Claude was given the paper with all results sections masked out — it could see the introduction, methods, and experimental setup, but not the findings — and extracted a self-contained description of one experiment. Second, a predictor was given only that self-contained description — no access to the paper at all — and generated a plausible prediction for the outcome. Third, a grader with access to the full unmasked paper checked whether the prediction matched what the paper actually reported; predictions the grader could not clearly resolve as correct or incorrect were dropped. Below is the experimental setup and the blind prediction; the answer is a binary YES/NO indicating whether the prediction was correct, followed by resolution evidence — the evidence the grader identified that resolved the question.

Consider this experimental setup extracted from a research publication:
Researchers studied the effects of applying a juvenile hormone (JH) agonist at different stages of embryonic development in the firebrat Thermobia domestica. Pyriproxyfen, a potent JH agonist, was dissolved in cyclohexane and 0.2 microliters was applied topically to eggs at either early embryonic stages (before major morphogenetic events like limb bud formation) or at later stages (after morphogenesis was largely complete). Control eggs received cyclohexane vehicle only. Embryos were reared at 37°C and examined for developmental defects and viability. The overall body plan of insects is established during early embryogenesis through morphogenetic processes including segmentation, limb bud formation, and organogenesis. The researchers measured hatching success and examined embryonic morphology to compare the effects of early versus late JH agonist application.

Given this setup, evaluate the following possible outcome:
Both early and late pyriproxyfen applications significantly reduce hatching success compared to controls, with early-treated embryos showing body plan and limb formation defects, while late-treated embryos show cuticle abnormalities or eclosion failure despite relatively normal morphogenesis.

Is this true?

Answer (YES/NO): NO